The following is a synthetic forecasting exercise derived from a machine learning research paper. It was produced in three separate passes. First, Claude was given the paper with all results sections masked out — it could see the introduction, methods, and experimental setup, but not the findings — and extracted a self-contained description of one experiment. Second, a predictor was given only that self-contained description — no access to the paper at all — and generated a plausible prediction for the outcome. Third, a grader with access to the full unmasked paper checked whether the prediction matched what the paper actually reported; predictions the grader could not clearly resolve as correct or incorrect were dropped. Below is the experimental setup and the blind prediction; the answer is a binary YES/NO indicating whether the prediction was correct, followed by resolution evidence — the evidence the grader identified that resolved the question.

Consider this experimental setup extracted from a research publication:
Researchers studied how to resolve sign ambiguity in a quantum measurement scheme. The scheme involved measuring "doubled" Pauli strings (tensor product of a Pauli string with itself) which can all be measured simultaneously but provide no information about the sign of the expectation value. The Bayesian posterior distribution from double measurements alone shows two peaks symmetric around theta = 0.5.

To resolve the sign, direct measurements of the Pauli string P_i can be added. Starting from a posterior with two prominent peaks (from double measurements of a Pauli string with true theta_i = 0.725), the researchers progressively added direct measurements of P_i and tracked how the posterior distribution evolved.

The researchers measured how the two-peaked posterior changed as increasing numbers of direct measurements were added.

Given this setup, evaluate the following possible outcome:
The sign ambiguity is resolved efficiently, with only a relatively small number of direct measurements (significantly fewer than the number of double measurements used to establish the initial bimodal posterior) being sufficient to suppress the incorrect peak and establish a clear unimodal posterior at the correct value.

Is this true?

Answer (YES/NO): YES